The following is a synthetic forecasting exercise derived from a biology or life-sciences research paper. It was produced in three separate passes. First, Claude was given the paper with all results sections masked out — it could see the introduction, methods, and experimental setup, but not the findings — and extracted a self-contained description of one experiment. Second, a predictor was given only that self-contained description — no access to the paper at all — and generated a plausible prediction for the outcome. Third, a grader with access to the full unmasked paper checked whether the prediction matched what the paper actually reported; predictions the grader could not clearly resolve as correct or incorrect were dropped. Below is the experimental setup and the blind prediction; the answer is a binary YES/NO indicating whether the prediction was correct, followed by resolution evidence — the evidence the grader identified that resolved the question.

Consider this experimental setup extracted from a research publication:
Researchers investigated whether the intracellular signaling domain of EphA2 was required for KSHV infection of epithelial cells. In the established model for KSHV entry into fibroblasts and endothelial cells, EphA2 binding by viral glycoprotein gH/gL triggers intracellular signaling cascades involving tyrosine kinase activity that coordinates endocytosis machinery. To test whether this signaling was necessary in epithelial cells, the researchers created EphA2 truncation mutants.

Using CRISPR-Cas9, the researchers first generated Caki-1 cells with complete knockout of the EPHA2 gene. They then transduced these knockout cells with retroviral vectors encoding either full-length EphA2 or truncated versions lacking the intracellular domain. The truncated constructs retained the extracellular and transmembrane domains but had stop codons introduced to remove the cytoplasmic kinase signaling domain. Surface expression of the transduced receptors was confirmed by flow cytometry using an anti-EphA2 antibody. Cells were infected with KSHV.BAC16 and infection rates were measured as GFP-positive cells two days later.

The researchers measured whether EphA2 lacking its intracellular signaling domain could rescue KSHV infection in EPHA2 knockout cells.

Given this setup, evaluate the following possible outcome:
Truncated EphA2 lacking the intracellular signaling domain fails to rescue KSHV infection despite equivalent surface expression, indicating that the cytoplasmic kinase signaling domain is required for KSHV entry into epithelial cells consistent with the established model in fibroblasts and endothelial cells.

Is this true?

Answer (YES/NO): NO